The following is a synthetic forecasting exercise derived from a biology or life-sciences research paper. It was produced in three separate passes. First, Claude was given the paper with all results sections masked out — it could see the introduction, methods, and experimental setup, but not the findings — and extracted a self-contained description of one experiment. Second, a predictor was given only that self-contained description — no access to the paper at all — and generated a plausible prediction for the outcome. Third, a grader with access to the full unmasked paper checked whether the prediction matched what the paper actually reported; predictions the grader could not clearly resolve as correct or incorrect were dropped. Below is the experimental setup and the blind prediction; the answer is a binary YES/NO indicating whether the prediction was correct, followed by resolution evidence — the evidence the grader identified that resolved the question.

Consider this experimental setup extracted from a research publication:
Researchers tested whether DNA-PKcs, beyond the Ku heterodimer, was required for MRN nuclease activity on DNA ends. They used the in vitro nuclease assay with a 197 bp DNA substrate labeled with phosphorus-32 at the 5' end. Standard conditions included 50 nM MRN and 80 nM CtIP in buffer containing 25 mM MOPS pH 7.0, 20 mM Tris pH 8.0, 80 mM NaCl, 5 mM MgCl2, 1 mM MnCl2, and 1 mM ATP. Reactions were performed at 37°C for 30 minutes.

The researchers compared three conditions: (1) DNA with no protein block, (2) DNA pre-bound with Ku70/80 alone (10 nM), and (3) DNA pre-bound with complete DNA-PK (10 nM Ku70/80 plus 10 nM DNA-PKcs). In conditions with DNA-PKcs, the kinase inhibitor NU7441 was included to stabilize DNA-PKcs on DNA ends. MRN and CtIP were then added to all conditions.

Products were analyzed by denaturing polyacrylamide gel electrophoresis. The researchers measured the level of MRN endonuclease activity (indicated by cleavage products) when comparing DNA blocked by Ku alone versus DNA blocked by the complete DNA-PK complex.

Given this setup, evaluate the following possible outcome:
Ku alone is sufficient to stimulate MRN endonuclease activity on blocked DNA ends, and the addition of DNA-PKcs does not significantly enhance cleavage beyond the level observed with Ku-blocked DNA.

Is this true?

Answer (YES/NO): NO